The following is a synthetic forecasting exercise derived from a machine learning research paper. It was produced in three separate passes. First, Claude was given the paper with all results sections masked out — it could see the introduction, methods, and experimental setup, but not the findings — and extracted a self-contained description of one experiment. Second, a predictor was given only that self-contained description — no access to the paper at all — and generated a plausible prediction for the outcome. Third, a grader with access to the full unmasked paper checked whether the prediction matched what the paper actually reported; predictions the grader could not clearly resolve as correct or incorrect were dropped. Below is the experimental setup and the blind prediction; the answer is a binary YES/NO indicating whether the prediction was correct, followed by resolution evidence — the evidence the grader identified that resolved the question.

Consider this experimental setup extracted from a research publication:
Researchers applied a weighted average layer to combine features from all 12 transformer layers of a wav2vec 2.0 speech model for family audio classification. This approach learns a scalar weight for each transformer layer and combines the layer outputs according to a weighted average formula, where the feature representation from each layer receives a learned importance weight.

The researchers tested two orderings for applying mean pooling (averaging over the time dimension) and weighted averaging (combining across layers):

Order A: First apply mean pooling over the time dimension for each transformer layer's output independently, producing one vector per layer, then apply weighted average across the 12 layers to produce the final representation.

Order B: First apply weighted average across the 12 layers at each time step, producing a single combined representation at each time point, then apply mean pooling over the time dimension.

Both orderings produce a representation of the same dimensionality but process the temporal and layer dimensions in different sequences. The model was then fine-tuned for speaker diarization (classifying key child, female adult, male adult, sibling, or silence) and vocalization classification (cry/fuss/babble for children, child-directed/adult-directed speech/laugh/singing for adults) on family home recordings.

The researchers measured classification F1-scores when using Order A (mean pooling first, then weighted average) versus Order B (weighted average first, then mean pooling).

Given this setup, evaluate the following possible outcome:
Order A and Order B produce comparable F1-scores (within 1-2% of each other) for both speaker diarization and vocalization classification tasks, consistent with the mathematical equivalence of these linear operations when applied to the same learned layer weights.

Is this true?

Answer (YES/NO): NO